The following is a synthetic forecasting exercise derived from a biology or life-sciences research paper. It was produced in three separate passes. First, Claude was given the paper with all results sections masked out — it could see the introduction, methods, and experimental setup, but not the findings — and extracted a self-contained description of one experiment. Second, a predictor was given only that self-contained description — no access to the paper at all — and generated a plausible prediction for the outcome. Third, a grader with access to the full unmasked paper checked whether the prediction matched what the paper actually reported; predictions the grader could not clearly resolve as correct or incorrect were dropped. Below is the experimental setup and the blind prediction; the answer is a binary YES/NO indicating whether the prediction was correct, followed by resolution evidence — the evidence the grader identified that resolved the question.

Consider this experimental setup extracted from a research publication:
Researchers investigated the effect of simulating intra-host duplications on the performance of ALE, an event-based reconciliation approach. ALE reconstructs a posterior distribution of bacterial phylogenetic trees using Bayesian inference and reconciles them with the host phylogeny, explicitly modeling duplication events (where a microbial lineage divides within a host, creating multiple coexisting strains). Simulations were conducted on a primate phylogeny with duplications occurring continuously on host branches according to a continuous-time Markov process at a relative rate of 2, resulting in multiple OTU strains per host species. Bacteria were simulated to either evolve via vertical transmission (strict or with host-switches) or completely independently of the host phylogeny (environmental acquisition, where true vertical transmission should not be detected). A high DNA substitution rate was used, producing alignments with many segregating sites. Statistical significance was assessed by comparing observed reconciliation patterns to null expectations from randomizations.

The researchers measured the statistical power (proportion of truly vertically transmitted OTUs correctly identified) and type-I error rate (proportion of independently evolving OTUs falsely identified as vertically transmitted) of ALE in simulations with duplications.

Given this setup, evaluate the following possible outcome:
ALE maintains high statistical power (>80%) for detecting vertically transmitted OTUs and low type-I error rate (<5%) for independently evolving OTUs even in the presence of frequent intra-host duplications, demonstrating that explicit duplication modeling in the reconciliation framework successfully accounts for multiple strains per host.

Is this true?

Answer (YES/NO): YES